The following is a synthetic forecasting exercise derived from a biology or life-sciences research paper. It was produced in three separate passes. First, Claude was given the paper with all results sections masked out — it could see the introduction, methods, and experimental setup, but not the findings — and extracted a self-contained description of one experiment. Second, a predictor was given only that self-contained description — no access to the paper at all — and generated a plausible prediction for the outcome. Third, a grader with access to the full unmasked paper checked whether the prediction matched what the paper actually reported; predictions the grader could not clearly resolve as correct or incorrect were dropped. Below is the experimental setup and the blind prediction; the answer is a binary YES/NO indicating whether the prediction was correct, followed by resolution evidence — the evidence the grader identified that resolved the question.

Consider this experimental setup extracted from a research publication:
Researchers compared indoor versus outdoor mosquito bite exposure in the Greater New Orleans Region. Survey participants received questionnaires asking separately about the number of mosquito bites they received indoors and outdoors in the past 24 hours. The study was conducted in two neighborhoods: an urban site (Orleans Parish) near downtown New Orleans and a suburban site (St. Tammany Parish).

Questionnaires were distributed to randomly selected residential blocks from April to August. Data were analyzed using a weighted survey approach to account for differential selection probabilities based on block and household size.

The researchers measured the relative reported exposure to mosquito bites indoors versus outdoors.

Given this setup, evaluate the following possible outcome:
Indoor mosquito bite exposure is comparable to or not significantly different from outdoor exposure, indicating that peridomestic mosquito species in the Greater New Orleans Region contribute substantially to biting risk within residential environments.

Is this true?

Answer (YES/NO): NO